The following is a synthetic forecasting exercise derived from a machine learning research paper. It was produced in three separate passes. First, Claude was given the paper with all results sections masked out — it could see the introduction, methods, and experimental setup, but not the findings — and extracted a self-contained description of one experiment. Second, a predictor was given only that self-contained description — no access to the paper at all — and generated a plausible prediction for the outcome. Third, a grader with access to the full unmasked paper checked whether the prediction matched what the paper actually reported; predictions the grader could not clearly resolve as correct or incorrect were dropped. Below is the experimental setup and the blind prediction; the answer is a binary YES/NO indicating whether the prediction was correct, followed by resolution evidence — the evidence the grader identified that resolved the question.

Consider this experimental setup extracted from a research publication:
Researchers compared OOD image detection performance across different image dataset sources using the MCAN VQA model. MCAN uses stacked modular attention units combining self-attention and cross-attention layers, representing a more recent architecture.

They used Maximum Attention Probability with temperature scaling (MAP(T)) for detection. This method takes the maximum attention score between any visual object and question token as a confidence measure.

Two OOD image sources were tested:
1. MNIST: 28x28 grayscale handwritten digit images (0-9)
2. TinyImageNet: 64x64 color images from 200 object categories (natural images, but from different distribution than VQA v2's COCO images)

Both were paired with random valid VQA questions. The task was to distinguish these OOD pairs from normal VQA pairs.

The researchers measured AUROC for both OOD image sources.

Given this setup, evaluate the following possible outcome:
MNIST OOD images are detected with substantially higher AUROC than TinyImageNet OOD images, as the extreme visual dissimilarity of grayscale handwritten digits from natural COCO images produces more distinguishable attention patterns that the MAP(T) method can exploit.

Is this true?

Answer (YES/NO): NO